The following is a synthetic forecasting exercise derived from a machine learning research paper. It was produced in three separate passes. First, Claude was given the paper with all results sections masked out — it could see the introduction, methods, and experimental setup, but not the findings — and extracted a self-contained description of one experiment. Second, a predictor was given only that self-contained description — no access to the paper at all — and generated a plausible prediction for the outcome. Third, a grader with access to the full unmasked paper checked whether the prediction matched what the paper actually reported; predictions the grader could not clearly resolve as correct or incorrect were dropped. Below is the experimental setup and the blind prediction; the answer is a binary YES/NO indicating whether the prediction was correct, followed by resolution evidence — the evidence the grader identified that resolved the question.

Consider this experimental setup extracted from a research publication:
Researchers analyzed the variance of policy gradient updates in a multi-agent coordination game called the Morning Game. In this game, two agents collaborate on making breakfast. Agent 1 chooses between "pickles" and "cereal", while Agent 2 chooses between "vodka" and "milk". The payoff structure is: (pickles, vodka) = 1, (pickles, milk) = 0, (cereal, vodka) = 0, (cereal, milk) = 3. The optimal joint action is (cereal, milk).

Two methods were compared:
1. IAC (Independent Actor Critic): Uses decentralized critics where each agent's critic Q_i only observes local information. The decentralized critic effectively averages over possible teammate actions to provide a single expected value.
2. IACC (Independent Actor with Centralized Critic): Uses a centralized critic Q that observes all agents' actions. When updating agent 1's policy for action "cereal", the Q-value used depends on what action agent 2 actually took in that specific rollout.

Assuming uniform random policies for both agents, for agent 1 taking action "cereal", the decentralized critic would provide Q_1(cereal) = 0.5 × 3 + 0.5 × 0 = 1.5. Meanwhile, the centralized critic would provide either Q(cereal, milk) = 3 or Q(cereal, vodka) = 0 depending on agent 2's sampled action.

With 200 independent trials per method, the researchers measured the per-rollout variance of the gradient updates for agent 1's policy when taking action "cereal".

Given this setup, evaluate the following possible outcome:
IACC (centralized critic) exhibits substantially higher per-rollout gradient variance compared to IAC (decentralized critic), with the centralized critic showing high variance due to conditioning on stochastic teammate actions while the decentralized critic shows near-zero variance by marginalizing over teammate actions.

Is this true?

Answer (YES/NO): YES